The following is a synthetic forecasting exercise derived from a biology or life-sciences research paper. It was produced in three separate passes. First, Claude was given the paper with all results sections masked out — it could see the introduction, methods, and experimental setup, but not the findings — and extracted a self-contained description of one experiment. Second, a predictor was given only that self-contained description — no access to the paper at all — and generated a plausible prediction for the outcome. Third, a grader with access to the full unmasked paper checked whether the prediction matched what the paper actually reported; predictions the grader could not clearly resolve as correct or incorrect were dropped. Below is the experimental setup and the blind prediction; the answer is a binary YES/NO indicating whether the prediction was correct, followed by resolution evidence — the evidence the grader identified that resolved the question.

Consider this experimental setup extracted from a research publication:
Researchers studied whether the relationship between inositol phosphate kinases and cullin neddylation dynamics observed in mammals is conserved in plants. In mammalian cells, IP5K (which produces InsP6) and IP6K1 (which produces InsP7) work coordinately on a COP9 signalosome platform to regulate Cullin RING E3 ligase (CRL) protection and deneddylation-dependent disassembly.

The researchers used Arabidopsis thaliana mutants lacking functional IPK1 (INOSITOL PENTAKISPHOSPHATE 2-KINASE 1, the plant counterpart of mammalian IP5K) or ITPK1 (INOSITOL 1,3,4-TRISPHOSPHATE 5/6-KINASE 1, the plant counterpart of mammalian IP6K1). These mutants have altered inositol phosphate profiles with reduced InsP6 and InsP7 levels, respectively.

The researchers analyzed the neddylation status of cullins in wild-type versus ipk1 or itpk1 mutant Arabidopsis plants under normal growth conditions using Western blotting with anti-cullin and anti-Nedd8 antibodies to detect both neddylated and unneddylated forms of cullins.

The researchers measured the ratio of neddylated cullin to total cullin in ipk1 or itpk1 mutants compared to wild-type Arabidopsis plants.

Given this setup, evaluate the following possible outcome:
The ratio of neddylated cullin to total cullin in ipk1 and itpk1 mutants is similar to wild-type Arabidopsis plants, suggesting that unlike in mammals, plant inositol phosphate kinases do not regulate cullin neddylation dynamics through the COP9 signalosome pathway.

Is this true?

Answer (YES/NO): NO